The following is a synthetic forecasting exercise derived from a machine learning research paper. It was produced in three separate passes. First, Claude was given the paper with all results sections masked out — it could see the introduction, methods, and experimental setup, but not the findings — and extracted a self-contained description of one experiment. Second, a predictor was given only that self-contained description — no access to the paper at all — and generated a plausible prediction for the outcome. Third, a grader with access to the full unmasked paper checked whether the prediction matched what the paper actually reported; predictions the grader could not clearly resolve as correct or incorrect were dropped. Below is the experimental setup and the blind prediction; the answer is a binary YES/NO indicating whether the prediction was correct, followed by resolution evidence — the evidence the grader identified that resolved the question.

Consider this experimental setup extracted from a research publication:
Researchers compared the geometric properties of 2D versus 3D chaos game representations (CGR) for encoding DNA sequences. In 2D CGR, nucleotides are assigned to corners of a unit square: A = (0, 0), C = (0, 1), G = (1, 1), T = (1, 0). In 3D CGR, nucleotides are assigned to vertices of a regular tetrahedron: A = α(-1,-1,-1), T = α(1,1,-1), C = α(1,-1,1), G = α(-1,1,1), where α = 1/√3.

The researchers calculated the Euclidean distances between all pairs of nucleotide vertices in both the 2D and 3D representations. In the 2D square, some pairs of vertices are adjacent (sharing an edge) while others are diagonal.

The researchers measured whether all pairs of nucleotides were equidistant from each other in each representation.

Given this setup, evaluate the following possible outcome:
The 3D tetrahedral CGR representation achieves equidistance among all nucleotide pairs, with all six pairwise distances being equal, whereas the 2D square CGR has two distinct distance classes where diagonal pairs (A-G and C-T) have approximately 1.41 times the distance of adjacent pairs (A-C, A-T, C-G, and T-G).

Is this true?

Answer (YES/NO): YES